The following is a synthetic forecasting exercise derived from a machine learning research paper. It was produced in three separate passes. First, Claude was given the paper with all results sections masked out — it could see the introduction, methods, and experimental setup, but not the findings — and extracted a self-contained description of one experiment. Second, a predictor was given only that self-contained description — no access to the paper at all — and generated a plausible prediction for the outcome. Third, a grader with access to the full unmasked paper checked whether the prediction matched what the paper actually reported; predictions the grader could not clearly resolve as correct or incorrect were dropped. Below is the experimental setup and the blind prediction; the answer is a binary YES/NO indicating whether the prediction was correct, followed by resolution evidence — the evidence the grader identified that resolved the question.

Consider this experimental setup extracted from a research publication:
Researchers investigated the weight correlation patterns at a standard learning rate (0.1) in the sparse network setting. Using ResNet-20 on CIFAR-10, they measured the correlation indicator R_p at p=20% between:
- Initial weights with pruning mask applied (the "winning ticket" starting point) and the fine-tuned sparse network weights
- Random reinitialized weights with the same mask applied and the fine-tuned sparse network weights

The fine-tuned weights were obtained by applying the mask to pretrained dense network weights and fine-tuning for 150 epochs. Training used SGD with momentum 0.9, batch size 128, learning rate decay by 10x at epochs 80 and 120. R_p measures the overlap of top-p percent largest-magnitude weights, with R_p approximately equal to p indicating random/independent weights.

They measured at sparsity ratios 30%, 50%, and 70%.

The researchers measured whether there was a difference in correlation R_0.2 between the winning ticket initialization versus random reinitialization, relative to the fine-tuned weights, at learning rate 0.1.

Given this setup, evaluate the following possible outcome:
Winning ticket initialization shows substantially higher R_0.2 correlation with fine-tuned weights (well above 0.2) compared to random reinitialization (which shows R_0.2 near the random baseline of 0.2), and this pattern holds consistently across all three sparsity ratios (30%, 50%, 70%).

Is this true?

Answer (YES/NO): NO